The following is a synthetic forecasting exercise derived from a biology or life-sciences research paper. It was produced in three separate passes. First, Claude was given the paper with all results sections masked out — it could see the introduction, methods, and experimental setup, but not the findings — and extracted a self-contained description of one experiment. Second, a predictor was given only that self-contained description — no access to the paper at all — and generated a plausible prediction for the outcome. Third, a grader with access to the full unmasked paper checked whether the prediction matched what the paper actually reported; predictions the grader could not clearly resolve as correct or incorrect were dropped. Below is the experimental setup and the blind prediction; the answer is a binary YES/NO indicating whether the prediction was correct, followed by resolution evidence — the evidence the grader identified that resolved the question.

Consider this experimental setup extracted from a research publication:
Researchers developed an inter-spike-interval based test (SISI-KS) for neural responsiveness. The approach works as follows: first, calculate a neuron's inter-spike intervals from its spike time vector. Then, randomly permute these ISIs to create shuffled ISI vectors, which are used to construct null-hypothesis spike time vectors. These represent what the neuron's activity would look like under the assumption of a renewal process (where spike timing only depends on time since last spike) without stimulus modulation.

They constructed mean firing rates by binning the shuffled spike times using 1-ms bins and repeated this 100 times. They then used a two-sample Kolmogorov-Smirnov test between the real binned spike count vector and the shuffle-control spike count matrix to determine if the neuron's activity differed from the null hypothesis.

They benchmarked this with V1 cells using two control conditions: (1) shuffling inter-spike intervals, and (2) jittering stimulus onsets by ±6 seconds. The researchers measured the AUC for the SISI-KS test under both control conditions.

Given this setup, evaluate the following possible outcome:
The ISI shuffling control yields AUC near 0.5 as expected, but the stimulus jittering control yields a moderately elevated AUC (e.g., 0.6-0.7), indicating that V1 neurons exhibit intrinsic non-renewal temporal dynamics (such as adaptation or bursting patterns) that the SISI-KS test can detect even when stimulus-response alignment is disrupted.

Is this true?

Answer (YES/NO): NO